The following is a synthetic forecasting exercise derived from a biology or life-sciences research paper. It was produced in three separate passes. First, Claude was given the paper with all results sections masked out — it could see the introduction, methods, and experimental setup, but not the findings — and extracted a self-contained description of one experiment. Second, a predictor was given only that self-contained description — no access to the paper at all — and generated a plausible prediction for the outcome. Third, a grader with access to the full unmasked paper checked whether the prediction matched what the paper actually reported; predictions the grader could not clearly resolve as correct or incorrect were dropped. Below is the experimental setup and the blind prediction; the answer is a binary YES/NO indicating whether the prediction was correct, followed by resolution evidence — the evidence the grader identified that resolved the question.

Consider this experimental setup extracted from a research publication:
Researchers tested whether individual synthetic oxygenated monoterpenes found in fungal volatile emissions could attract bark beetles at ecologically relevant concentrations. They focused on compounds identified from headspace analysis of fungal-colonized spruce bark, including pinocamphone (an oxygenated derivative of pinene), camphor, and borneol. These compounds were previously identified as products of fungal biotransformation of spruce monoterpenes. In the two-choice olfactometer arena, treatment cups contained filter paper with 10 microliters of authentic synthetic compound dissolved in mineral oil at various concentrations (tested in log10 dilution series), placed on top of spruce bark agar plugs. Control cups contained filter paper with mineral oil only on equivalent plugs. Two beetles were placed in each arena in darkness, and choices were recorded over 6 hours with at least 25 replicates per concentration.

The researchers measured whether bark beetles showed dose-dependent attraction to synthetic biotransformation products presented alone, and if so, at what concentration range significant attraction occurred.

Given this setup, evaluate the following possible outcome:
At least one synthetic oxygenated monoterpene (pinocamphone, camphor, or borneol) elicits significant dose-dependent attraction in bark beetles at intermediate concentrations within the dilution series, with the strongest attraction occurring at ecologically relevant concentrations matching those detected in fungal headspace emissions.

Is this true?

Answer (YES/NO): NO